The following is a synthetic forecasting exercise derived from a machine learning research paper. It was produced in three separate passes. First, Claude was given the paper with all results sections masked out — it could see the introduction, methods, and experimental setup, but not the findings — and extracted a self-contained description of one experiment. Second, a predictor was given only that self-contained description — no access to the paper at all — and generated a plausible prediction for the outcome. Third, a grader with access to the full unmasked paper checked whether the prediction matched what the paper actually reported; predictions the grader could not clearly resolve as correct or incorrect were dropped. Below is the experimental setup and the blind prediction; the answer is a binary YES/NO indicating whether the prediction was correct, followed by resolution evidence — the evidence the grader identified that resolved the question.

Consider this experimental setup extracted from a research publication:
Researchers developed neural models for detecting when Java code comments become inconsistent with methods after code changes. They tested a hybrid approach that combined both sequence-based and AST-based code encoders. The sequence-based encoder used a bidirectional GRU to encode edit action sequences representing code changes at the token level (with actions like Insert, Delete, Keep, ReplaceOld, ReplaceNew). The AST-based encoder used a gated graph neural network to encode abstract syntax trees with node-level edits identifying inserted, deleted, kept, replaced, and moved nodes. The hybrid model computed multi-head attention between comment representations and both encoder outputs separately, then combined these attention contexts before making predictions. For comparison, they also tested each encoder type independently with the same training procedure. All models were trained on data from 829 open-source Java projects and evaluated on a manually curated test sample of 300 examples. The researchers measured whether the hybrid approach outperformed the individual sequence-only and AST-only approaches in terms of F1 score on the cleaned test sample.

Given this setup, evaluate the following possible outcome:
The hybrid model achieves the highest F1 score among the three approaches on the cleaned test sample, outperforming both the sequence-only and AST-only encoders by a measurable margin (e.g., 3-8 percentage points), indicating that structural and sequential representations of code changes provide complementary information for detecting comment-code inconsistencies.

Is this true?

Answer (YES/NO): NO